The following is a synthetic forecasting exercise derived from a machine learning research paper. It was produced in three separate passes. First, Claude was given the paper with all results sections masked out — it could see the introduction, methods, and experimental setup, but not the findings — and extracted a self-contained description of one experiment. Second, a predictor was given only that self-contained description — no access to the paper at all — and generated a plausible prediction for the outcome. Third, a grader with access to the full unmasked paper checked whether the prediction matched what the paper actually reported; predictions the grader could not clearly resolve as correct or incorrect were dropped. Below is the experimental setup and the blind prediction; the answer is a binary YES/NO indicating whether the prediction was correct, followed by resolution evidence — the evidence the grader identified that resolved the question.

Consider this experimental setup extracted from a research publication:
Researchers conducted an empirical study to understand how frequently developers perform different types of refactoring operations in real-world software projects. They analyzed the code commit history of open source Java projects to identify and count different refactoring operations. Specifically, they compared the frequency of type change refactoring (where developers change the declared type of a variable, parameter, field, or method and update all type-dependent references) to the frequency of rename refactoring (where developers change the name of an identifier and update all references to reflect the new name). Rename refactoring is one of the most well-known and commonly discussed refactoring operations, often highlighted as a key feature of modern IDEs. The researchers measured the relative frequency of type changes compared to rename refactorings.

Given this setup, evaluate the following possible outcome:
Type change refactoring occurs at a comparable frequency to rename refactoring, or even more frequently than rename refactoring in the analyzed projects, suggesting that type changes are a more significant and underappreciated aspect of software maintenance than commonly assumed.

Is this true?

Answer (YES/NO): YES